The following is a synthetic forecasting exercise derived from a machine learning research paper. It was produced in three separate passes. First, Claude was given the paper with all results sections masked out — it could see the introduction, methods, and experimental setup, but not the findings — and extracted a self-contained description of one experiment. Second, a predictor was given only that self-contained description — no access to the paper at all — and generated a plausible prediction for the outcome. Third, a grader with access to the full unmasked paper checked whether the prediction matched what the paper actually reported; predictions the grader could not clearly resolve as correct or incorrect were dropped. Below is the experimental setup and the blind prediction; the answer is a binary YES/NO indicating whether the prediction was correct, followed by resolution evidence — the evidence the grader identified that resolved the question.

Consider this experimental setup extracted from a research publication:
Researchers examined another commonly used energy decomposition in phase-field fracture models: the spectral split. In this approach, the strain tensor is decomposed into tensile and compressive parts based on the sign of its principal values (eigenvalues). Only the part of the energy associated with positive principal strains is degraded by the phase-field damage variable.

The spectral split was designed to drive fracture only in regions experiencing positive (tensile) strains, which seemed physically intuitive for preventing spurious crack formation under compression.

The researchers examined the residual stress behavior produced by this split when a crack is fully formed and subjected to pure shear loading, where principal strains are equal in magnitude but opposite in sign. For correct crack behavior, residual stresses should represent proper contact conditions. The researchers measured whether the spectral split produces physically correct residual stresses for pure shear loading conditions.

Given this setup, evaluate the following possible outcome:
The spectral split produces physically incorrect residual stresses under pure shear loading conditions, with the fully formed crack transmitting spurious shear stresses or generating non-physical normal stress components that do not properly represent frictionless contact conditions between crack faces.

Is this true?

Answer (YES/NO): YES